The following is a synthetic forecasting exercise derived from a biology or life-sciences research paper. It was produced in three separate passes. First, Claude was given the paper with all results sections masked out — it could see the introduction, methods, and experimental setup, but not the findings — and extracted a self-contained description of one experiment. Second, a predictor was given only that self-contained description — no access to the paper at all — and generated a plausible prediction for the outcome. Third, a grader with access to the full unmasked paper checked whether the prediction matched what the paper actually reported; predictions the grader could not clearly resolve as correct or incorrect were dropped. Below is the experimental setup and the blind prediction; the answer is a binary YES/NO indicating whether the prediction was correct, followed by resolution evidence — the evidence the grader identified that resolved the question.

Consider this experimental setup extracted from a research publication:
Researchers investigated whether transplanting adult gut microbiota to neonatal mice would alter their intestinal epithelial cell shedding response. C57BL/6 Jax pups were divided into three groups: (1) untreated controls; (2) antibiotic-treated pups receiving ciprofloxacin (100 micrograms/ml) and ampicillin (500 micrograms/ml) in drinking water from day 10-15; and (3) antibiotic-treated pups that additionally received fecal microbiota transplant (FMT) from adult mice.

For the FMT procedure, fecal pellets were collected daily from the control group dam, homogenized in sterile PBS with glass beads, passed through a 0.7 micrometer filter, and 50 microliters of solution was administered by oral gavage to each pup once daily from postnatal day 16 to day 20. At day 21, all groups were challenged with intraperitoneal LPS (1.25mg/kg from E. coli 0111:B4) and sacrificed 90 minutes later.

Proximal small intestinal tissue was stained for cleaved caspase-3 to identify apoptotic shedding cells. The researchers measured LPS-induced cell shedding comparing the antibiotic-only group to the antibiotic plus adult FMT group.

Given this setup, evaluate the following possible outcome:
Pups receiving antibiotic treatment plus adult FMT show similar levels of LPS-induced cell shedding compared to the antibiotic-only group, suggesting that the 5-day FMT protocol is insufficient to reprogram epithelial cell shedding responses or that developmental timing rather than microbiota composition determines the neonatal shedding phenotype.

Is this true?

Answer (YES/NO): YES